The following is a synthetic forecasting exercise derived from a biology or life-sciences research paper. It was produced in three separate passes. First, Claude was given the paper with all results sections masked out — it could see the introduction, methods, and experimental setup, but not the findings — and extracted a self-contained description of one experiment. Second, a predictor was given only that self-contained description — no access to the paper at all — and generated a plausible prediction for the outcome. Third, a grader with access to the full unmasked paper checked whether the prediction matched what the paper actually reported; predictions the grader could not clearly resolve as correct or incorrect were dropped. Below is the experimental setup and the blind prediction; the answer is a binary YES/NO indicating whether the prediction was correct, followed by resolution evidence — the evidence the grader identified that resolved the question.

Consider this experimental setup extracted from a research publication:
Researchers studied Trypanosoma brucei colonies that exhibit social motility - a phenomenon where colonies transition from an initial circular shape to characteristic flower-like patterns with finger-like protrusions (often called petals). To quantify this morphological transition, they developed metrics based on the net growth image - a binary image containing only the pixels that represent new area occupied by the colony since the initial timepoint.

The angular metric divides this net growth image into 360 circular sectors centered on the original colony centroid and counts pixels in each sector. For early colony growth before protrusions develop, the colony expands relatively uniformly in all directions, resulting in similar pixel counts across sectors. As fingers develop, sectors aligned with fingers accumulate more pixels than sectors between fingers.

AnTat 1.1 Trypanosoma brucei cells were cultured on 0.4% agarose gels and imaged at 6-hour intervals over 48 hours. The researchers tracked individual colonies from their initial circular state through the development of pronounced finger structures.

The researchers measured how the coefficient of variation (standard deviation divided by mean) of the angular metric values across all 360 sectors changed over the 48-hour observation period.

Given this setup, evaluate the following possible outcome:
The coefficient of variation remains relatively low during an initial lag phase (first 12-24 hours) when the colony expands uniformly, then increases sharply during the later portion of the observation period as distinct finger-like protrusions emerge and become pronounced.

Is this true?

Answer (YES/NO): NO